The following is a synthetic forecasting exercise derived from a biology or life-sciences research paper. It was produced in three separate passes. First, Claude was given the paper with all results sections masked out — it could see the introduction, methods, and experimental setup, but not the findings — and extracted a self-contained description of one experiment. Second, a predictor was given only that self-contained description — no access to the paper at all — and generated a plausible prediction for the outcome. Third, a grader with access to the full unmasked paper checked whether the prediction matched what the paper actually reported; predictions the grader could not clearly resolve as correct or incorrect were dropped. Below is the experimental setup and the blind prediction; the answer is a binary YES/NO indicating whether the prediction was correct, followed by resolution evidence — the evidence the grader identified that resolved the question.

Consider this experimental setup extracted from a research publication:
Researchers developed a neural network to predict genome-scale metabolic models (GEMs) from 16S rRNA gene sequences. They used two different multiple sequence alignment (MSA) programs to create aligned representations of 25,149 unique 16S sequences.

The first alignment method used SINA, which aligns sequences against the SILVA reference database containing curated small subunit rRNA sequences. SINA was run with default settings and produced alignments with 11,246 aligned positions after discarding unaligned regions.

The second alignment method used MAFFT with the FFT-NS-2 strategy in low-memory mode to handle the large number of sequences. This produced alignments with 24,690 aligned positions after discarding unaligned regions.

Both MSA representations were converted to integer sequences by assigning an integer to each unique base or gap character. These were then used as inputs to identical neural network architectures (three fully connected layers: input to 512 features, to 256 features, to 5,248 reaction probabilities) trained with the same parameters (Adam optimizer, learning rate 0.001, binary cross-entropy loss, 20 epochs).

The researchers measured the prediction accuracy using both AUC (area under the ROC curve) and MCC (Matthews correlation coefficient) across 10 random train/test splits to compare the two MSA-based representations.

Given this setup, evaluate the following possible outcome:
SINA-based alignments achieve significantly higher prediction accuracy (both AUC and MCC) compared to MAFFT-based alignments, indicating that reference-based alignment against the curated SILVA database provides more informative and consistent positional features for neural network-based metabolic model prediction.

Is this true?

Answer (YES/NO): NO